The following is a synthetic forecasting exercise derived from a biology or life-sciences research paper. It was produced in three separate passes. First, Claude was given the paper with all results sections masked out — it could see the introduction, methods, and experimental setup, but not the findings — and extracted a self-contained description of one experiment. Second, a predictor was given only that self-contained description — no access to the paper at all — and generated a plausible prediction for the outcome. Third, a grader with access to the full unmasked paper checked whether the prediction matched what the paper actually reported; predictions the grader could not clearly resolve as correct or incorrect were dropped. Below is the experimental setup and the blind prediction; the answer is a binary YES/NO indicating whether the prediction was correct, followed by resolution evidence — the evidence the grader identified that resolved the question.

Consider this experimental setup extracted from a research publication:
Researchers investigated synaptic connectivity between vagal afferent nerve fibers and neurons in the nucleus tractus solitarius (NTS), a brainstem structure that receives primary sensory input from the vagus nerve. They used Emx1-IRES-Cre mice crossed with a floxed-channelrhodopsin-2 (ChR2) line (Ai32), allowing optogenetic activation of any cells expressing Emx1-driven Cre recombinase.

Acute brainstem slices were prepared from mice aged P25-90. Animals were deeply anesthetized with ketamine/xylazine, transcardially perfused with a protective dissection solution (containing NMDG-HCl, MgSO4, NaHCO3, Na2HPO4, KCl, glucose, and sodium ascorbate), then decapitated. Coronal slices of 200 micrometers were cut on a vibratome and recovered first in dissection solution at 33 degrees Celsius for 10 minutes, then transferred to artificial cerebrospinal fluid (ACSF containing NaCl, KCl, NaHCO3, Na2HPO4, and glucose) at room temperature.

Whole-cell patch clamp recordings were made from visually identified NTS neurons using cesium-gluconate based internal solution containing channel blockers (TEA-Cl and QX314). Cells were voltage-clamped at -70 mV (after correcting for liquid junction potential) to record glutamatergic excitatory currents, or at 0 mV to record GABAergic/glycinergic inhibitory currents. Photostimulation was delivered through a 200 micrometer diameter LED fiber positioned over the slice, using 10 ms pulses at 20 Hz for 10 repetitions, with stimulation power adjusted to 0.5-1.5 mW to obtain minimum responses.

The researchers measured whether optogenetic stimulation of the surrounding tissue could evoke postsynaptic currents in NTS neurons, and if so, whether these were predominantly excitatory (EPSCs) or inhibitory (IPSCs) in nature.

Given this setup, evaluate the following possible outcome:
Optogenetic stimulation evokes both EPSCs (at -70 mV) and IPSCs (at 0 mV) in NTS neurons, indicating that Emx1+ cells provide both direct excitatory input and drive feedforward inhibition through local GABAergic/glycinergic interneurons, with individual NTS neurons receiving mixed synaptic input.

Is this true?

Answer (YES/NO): NO